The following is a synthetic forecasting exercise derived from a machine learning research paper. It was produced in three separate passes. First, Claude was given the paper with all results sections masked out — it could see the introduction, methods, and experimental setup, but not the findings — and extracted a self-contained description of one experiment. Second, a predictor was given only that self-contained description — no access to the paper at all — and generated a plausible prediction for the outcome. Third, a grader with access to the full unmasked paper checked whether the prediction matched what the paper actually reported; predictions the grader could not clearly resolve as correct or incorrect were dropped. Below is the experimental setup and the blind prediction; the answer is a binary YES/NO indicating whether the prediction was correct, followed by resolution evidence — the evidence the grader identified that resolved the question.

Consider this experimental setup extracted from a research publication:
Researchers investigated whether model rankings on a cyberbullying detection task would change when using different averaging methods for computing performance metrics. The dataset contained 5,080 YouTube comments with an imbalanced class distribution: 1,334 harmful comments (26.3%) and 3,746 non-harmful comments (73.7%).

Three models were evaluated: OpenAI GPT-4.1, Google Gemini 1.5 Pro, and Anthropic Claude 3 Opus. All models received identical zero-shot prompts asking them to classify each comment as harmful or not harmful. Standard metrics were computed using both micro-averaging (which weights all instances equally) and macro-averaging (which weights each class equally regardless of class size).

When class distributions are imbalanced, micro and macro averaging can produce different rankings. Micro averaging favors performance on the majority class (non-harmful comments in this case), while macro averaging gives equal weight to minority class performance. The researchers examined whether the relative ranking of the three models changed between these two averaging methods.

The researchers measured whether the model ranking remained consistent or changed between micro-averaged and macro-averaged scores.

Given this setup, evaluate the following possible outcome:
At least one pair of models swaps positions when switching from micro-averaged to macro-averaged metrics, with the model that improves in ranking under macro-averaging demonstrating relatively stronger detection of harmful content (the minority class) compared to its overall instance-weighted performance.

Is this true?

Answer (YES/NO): NO